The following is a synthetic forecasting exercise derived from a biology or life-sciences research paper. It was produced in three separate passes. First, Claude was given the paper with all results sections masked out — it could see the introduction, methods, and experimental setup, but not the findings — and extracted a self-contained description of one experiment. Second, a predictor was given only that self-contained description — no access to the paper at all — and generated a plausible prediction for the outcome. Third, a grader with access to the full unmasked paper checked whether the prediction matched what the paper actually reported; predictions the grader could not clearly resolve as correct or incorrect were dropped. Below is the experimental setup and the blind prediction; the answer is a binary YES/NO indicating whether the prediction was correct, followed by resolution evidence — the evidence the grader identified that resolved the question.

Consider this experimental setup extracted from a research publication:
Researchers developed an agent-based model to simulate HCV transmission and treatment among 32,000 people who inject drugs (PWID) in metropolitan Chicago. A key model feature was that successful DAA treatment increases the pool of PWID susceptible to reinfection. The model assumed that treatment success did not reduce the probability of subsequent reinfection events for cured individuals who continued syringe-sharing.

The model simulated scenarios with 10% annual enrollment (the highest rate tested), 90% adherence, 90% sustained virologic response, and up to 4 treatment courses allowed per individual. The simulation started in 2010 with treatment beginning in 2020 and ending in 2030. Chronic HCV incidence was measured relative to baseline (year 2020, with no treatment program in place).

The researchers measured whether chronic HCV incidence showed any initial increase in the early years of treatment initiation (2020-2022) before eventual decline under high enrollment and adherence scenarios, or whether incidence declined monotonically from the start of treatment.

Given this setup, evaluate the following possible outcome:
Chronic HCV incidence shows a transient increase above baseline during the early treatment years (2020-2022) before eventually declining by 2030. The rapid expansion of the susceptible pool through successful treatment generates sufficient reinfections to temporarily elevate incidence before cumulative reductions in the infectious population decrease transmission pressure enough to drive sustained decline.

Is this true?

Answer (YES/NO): NO